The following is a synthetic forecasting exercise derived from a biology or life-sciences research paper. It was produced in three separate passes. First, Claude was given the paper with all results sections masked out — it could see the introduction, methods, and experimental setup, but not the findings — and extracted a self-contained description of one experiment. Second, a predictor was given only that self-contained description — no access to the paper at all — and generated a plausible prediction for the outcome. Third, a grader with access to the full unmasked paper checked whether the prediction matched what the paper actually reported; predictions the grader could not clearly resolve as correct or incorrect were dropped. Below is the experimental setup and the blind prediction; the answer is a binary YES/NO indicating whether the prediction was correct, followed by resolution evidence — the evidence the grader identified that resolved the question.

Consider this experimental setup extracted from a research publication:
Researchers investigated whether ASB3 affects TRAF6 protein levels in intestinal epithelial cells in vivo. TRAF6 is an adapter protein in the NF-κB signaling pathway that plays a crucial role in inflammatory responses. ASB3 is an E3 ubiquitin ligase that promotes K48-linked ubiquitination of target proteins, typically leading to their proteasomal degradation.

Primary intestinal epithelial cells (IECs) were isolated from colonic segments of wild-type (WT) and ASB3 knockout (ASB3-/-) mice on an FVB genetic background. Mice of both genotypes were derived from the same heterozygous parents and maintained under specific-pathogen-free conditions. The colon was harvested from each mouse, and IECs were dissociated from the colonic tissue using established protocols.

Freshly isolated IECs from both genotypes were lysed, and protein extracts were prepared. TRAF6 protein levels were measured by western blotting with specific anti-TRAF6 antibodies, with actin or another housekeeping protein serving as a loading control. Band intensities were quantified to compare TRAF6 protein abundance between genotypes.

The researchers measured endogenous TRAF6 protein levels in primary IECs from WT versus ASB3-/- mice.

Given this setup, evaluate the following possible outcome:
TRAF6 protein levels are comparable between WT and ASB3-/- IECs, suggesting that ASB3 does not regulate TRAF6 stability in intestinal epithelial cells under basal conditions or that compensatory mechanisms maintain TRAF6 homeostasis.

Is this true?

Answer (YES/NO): NO